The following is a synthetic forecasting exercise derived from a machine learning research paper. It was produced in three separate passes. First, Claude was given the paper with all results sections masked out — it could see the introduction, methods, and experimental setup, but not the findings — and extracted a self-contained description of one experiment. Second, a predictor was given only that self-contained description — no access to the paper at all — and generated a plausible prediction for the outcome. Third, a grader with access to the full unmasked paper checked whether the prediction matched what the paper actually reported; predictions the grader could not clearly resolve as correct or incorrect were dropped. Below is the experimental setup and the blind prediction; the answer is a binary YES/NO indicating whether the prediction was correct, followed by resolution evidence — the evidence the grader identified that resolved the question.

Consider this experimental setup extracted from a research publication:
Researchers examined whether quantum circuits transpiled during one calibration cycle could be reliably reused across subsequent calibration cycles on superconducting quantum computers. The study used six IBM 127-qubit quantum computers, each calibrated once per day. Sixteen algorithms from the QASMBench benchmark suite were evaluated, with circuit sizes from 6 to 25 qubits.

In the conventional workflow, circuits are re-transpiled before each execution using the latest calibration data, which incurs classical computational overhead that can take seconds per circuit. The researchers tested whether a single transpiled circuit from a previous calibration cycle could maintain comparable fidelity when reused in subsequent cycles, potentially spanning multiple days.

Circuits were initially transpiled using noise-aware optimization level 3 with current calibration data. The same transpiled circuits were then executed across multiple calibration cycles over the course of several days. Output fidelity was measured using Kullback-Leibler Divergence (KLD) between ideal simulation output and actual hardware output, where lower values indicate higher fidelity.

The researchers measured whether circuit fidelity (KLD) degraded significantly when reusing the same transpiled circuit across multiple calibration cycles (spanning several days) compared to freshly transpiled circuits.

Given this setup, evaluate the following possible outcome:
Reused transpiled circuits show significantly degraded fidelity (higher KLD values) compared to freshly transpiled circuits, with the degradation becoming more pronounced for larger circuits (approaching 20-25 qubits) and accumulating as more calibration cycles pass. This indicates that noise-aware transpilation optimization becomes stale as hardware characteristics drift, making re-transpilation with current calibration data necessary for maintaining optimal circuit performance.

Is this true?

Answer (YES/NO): NO